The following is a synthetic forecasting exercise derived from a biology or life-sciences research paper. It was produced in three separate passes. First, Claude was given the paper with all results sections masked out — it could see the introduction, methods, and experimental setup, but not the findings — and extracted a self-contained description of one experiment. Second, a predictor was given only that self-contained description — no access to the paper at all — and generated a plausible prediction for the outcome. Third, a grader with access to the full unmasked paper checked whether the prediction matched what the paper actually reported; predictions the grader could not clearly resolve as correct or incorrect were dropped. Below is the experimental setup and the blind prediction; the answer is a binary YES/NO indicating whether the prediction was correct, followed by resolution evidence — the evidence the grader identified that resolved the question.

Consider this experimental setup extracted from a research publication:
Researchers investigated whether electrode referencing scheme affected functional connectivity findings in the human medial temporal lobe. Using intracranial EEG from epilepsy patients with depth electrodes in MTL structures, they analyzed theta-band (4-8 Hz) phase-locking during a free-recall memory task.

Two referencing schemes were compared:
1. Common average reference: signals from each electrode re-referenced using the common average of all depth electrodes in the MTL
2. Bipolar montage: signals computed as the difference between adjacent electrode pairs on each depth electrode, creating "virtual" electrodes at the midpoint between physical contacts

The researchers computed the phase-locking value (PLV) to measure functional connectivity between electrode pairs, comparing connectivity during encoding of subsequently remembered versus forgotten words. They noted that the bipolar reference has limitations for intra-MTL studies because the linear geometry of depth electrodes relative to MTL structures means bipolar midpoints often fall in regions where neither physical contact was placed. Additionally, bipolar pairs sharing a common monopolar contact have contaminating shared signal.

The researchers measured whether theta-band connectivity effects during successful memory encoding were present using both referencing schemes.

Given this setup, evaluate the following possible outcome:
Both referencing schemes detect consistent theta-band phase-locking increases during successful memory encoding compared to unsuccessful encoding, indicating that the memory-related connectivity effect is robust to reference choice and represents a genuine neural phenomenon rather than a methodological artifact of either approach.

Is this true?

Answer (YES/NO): YES